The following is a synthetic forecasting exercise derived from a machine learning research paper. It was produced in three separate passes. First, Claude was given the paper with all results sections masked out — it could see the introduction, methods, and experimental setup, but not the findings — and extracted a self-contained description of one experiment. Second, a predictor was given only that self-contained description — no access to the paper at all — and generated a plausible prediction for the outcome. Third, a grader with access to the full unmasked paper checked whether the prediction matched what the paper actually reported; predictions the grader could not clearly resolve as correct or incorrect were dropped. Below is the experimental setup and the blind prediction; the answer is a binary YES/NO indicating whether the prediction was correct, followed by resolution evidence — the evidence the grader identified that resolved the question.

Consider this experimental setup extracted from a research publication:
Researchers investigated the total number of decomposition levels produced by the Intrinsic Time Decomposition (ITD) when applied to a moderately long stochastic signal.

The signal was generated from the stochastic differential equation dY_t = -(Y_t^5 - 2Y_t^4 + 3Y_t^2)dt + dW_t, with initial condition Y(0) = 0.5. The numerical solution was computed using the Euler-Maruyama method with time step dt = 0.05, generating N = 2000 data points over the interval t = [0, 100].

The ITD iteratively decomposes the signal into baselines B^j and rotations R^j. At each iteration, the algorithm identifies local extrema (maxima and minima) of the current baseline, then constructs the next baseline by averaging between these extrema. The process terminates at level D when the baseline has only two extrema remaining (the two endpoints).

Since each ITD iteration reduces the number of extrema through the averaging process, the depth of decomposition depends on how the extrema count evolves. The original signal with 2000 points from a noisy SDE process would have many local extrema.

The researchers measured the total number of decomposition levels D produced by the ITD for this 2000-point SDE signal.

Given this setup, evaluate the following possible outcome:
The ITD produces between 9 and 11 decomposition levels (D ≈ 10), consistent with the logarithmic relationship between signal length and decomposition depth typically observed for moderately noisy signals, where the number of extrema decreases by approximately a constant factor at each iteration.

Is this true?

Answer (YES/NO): NO